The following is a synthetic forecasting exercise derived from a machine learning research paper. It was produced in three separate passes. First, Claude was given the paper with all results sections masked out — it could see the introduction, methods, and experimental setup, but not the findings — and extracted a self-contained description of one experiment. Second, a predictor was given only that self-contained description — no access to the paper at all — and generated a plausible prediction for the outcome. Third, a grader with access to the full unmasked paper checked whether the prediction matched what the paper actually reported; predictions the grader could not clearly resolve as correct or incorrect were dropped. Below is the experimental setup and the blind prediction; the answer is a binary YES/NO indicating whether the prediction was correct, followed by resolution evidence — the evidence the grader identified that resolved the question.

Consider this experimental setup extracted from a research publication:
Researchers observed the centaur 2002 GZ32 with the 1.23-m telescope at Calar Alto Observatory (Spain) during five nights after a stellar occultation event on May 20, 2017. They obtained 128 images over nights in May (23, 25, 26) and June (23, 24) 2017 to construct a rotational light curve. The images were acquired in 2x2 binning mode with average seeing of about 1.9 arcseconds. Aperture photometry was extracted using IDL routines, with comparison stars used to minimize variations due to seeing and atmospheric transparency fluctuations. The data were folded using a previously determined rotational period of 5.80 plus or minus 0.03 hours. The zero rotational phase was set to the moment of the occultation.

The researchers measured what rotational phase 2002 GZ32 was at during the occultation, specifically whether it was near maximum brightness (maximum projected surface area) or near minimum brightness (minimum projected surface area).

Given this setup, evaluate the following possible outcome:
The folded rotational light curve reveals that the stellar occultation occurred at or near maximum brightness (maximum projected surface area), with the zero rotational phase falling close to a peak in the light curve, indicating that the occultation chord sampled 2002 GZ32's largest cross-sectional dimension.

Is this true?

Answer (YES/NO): NO